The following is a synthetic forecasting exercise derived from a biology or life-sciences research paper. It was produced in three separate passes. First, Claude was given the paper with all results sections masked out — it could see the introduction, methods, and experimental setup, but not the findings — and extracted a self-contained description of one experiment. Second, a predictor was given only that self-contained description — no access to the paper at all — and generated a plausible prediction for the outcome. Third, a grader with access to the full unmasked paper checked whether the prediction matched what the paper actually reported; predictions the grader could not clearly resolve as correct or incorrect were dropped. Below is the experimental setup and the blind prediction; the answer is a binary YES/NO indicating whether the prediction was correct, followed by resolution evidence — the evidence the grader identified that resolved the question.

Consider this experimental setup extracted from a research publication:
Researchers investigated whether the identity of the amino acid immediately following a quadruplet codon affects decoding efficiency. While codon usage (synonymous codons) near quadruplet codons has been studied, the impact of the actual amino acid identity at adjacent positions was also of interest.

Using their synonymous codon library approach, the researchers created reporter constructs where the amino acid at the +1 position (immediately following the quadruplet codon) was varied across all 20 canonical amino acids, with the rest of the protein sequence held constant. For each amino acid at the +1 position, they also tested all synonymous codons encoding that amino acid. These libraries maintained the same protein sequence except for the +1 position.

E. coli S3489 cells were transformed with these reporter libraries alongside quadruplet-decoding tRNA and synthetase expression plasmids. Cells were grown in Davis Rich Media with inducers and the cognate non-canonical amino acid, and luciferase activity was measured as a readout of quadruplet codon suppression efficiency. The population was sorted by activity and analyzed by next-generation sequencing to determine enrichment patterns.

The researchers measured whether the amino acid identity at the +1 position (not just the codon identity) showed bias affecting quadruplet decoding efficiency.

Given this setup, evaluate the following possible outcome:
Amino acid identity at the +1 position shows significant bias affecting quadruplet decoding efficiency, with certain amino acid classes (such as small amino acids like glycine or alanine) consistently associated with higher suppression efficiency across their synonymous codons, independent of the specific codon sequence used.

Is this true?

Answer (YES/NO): NO